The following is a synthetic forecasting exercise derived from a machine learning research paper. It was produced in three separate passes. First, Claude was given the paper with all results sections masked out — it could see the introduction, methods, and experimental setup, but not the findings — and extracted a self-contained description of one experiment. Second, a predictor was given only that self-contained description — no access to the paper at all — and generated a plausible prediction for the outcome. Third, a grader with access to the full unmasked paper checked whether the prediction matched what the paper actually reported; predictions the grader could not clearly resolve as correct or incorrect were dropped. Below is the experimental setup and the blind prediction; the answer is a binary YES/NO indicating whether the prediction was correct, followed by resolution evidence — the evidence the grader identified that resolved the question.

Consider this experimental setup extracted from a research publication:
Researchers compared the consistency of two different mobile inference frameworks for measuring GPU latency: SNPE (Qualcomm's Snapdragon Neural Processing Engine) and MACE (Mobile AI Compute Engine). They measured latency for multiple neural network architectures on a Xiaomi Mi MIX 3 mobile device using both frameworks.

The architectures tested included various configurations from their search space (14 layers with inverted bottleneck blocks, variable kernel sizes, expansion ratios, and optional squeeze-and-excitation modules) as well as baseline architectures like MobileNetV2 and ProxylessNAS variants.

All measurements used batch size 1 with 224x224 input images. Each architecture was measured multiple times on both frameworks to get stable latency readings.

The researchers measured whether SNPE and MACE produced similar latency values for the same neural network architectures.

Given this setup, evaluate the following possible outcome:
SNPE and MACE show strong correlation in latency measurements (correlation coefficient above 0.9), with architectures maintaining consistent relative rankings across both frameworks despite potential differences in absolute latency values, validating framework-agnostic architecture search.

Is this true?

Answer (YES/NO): NO